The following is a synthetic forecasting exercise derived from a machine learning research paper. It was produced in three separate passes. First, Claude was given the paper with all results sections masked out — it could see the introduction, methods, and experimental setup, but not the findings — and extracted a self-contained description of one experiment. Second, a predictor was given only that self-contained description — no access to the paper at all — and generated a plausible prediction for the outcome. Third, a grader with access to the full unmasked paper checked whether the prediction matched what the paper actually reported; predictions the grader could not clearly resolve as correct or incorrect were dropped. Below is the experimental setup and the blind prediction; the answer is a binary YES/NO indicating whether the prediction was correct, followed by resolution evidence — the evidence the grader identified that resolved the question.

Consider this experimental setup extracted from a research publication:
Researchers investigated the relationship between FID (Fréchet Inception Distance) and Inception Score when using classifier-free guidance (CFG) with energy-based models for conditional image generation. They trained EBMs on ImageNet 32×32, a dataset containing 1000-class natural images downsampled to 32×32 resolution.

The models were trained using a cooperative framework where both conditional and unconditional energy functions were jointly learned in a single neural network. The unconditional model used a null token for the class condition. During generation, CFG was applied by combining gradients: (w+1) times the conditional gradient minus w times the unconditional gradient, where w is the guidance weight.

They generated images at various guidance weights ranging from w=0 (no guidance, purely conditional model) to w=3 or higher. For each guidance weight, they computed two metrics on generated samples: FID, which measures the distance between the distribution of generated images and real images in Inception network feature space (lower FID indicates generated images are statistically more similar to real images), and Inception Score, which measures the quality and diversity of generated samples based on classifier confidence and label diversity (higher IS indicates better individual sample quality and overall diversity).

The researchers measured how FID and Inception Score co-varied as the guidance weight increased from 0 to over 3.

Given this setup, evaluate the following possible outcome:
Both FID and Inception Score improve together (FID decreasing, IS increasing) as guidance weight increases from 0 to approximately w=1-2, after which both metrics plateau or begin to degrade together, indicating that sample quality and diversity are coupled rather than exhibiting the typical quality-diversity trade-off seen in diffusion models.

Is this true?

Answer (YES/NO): NO